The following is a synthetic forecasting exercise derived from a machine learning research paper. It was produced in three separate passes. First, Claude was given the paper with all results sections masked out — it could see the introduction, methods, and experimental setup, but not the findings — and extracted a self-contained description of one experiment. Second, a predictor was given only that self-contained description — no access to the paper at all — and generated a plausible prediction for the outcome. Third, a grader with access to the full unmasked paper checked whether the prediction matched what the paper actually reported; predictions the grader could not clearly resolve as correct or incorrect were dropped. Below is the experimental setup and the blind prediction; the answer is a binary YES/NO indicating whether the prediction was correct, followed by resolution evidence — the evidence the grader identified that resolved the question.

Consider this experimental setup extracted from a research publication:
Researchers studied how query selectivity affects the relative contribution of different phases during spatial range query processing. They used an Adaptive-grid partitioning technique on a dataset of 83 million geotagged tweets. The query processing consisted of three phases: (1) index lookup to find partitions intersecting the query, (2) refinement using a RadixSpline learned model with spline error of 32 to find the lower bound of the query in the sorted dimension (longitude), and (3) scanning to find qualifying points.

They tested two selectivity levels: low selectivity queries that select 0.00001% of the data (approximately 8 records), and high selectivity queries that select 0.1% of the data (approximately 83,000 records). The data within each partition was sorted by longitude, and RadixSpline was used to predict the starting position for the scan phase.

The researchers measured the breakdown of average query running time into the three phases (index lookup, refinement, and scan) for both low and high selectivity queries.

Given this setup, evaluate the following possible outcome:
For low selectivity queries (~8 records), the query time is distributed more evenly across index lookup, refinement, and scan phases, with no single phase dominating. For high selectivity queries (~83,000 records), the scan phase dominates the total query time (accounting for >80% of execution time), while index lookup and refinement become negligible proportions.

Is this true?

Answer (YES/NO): NO